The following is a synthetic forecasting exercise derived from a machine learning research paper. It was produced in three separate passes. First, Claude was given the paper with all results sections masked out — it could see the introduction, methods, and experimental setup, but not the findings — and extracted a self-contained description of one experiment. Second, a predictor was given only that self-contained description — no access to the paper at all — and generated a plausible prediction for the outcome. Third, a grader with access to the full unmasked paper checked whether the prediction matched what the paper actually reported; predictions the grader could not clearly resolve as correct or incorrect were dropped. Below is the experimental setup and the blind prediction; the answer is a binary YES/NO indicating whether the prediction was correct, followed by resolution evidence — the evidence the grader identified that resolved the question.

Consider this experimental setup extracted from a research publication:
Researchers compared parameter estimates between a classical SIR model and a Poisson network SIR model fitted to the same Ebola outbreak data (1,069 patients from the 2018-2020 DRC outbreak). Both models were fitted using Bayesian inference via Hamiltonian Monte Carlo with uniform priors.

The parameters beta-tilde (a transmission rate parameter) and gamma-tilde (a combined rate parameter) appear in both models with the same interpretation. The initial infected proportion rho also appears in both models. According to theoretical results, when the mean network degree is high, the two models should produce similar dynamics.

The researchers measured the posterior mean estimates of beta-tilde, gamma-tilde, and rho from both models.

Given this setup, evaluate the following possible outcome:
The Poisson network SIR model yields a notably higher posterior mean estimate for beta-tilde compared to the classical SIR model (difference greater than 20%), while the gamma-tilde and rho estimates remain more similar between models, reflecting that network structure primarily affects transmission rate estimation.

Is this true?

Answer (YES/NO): NO